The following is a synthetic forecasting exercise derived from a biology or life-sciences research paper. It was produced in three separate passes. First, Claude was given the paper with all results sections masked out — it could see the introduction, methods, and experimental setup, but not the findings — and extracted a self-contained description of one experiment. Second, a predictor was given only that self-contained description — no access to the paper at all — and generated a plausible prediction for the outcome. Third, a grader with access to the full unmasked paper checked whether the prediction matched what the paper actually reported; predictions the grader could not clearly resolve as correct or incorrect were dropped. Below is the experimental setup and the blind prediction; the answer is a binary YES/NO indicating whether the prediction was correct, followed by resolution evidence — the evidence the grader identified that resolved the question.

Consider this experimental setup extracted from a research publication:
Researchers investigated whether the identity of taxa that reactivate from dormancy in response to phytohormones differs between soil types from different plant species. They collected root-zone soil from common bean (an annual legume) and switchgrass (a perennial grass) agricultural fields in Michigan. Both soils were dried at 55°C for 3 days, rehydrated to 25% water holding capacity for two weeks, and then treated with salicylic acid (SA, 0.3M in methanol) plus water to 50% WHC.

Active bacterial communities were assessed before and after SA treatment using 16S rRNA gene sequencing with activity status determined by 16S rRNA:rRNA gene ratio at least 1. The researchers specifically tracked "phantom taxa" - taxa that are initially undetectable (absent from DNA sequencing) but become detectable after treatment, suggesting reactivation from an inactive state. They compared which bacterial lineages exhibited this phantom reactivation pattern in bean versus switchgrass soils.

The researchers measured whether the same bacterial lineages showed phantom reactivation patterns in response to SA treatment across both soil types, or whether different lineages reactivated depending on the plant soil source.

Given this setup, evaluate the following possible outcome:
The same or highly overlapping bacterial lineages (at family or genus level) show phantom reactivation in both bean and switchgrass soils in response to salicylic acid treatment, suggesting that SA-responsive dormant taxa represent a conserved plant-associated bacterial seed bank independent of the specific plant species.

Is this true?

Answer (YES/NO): NO